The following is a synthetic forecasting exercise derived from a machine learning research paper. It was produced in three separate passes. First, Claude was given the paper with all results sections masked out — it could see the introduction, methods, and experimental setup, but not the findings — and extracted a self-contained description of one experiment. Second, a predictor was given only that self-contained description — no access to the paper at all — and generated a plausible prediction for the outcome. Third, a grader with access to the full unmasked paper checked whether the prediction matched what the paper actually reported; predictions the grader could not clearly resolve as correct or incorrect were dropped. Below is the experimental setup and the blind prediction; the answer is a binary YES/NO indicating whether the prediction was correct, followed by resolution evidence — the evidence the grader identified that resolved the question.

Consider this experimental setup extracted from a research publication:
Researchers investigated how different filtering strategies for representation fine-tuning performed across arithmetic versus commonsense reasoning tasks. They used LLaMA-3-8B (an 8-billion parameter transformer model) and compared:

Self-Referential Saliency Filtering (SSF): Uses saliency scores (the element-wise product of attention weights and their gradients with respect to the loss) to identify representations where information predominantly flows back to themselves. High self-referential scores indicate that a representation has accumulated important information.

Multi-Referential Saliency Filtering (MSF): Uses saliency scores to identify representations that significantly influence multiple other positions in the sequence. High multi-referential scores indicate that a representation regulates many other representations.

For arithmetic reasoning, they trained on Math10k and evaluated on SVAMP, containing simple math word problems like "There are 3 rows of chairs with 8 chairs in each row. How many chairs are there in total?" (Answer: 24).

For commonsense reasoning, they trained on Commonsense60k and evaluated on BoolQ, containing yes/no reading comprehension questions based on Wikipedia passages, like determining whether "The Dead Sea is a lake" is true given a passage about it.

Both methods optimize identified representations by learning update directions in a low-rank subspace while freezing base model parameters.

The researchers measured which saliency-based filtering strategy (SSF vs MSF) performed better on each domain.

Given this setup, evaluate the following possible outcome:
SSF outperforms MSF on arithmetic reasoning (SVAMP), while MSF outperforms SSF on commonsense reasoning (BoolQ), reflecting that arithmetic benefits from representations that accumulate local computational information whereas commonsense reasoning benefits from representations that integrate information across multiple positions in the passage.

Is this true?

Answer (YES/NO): YES